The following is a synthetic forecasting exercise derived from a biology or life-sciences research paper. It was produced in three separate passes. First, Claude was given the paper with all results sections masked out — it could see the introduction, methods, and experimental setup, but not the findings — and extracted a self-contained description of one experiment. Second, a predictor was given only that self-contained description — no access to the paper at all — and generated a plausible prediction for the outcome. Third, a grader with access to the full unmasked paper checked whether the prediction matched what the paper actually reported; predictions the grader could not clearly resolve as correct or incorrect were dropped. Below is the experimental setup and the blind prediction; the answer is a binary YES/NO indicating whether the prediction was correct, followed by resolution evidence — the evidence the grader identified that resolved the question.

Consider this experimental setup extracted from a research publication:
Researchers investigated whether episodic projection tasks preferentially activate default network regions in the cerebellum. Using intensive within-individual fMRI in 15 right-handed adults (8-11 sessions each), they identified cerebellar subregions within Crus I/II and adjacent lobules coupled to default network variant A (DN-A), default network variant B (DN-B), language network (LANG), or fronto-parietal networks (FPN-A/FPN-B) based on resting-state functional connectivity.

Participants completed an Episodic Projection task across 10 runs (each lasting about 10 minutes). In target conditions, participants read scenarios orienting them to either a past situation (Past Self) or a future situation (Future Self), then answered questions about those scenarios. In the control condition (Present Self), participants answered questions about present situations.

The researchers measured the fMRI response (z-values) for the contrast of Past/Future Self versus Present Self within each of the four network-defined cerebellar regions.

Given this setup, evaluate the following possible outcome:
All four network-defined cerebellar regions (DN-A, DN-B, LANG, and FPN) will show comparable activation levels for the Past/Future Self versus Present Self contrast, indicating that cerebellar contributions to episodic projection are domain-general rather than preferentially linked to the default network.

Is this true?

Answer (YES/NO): NO